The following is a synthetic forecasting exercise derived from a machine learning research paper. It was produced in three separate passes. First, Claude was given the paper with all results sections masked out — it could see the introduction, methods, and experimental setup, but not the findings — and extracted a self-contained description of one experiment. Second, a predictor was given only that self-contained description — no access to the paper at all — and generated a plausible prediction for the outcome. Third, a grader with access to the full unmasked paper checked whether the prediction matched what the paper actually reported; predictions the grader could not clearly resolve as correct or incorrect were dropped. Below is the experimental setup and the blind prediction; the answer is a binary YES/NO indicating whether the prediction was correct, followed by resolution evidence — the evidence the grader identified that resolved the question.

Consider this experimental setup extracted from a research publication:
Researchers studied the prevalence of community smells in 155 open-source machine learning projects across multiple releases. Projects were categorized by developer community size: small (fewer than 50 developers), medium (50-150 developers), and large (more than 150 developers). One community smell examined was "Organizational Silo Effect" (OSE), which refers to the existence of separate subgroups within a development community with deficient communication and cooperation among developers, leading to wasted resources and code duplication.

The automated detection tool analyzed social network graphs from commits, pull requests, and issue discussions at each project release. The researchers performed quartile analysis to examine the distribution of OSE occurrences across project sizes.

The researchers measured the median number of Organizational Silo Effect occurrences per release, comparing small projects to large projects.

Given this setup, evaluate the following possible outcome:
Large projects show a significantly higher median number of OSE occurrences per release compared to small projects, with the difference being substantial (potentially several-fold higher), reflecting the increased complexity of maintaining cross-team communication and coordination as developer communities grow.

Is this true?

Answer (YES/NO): YES